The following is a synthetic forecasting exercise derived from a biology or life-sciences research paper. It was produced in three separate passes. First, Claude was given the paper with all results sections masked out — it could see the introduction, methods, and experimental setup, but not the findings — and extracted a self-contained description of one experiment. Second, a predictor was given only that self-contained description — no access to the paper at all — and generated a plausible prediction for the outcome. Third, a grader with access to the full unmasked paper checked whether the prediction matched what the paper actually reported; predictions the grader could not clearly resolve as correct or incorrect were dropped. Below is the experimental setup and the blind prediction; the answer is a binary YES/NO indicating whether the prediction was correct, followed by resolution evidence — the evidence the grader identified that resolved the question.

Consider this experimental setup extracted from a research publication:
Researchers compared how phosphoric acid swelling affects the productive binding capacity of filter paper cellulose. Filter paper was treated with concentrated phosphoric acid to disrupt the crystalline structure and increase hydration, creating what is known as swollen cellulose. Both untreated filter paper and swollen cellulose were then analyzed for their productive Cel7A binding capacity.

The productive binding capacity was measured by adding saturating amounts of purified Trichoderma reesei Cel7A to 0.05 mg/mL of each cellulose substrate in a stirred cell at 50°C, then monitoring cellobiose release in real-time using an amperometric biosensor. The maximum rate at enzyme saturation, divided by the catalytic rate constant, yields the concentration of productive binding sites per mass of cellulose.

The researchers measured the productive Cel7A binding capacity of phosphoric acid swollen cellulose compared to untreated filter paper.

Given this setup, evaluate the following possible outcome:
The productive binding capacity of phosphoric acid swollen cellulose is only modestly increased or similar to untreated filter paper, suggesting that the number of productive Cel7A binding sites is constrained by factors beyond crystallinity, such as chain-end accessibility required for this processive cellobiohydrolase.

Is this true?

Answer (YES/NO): NO